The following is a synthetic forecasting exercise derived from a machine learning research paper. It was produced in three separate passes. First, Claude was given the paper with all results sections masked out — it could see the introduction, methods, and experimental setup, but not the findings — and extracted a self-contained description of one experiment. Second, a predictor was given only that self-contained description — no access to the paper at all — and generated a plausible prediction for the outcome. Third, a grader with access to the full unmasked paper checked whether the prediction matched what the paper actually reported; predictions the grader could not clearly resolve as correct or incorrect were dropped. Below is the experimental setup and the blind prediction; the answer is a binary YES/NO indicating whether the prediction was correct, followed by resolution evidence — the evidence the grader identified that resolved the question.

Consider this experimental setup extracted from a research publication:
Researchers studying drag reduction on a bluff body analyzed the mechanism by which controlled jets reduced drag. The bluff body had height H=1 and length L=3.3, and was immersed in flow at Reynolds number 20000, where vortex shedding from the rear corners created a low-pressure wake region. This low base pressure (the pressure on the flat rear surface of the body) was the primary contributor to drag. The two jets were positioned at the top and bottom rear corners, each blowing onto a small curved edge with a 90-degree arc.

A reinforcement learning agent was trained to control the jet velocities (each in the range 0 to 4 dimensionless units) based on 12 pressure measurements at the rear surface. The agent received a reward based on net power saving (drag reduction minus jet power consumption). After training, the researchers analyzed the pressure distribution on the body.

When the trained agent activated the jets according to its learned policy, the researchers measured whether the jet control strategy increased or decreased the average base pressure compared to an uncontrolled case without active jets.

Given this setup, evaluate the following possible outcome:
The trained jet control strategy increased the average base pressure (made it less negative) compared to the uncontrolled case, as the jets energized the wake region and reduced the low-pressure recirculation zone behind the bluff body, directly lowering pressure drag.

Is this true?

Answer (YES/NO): YES